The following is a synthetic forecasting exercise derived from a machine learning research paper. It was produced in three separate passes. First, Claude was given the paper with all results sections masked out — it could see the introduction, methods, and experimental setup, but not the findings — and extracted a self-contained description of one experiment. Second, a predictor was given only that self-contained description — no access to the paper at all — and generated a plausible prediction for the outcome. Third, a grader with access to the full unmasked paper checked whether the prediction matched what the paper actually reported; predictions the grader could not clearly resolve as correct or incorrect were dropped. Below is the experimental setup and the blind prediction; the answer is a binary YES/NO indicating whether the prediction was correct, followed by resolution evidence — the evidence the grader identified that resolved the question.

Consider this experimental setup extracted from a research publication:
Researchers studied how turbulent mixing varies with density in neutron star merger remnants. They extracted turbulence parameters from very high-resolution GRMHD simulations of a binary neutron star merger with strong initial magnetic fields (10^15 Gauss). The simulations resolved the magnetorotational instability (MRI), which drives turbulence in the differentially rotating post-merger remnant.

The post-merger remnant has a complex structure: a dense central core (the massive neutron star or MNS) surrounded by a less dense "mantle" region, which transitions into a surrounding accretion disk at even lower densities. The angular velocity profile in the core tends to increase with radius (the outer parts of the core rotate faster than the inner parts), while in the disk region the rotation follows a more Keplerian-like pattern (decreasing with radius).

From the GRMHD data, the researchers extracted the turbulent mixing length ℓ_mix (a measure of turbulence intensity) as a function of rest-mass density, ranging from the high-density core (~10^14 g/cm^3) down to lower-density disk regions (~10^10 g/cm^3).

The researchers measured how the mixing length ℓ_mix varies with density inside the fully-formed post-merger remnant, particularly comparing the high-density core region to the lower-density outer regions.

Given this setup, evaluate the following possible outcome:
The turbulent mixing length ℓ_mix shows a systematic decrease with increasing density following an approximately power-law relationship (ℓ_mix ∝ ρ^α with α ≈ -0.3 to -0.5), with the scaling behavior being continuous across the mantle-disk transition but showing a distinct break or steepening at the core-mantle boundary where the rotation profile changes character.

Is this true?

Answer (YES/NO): NO